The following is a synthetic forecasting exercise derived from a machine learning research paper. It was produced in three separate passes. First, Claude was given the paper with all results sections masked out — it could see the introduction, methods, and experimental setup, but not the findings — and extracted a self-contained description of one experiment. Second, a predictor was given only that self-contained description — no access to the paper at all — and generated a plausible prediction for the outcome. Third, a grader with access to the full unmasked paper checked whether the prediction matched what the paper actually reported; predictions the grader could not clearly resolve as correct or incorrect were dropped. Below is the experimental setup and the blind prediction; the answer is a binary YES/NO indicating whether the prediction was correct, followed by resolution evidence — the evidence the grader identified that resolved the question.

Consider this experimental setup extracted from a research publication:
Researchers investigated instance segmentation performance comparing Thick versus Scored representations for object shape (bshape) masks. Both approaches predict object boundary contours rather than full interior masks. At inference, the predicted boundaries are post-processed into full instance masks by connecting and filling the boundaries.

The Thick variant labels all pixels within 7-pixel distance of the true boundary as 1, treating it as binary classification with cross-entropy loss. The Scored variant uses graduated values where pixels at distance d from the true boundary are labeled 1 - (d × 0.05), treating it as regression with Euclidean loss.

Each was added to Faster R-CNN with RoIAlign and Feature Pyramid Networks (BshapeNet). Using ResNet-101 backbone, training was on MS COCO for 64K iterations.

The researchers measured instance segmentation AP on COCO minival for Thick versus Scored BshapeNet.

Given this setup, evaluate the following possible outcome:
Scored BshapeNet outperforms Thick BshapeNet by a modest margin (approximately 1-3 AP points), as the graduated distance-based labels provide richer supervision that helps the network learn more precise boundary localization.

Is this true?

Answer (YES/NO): NO